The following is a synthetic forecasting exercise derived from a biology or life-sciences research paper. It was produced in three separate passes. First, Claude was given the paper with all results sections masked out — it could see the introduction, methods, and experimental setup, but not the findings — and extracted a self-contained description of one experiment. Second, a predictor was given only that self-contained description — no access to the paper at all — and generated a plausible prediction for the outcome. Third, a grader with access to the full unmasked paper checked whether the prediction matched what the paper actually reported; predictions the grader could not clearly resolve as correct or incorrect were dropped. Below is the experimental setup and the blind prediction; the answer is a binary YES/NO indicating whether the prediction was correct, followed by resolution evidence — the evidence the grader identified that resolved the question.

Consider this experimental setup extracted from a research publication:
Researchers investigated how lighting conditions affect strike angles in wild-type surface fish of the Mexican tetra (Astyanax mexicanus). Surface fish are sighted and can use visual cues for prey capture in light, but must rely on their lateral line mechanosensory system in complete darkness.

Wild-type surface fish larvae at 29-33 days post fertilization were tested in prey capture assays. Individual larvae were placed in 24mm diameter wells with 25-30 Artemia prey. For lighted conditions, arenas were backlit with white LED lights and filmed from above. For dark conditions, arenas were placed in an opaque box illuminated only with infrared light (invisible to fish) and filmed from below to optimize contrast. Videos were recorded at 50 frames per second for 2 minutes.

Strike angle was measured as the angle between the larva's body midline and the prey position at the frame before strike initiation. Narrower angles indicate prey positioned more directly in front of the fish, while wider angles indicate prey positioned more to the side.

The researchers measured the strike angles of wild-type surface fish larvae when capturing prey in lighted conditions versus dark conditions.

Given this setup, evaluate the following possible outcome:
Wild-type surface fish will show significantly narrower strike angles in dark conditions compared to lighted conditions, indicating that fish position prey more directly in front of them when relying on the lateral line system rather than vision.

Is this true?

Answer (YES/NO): NO